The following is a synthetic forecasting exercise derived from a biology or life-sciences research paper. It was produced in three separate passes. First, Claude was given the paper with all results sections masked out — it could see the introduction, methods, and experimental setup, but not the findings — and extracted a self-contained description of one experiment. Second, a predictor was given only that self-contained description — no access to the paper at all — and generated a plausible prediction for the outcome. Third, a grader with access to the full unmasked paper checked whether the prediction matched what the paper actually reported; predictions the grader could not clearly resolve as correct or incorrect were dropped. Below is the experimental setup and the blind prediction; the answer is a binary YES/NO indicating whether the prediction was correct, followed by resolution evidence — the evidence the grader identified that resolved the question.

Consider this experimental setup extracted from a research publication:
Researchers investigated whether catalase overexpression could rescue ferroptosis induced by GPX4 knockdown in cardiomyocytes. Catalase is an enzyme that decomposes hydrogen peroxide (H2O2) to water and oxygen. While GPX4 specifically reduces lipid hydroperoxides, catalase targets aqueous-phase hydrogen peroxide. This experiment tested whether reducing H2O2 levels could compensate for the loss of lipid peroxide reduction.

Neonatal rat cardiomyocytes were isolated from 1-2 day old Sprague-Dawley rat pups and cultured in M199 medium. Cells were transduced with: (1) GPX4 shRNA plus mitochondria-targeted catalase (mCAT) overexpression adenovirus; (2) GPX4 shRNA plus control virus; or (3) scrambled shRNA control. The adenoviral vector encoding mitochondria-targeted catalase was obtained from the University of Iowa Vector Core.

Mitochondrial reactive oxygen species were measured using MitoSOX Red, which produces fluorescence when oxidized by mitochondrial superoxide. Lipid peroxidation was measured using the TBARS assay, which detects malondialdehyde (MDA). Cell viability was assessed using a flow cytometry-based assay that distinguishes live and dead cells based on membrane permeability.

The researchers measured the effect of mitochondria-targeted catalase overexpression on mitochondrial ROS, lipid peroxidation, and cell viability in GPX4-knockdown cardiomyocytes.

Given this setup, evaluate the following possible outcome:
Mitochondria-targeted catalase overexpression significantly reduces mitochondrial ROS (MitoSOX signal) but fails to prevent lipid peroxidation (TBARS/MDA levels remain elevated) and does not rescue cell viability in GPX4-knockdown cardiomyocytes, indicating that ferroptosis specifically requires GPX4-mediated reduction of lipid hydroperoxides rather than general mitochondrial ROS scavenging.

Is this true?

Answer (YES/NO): NO